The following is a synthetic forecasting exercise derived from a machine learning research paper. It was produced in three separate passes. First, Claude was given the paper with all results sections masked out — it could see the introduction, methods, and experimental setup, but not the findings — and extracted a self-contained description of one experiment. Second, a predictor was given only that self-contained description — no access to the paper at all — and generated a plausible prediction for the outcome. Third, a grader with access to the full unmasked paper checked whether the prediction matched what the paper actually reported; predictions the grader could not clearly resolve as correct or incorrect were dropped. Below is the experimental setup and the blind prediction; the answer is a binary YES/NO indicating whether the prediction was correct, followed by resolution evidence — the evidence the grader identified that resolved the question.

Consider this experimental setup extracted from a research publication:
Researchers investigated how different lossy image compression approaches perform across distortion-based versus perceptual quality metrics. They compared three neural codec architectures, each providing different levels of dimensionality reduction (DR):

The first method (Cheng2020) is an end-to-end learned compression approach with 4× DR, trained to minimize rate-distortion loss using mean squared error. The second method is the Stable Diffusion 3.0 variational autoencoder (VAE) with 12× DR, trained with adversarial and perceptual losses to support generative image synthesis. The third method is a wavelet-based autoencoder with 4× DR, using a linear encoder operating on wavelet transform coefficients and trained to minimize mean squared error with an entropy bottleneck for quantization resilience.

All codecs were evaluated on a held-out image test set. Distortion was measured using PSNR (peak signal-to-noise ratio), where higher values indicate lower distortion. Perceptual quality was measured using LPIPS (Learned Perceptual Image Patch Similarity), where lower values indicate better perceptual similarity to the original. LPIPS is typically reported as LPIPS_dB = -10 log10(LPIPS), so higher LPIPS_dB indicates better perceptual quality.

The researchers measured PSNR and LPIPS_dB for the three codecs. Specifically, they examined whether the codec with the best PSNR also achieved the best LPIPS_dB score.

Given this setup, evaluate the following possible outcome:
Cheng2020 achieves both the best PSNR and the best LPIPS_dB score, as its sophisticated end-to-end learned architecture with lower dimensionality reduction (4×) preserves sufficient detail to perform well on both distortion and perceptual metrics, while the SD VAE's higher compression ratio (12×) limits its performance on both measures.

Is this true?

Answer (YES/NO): NO